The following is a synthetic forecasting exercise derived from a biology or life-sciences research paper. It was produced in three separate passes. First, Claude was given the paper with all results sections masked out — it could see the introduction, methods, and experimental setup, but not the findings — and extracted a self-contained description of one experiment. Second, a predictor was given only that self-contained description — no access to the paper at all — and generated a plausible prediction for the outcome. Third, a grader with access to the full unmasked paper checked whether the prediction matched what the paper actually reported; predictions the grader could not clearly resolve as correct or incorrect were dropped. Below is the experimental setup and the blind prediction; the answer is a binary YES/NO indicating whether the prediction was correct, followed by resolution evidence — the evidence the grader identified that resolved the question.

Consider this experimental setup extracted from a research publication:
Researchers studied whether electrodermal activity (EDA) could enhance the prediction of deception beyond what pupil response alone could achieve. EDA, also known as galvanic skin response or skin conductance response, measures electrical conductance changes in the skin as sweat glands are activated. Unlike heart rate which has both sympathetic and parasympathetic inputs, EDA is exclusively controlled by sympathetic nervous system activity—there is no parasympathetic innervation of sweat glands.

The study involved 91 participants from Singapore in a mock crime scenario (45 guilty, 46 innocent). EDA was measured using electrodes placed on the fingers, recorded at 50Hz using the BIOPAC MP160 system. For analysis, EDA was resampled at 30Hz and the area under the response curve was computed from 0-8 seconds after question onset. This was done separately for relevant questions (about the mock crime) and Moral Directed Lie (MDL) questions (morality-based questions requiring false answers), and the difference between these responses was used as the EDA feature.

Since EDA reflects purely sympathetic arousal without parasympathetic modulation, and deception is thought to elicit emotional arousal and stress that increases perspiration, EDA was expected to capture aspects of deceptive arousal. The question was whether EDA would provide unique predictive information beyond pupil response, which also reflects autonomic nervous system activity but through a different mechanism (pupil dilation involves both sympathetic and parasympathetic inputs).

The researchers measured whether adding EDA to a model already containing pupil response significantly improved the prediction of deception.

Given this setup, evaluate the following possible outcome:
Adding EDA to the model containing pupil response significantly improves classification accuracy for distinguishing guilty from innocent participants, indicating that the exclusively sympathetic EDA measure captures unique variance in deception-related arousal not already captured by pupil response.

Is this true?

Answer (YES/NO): YES